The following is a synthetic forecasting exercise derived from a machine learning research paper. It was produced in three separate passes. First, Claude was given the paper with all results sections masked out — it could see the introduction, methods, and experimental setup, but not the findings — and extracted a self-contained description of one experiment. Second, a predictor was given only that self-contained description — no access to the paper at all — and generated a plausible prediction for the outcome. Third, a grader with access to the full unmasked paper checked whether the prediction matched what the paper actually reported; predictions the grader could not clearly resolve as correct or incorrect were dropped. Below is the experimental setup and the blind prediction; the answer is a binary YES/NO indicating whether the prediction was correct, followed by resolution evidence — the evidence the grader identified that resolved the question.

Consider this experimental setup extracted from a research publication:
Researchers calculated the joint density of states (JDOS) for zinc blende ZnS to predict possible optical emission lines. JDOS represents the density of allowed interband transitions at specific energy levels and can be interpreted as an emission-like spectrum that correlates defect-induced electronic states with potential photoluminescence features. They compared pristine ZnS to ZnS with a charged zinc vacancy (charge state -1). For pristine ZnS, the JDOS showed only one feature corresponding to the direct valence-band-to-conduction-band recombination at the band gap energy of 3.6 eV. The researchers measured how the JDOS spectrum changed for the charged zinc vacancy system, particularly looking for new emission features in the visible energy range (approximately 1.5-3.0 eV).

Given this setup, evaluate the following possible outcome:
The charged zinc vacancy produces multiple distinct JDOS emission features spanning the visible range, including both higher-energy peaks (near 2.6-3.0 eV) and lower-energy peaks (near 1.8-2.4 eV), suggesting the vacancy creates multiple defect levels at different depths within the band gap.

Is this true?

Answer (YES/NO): NO